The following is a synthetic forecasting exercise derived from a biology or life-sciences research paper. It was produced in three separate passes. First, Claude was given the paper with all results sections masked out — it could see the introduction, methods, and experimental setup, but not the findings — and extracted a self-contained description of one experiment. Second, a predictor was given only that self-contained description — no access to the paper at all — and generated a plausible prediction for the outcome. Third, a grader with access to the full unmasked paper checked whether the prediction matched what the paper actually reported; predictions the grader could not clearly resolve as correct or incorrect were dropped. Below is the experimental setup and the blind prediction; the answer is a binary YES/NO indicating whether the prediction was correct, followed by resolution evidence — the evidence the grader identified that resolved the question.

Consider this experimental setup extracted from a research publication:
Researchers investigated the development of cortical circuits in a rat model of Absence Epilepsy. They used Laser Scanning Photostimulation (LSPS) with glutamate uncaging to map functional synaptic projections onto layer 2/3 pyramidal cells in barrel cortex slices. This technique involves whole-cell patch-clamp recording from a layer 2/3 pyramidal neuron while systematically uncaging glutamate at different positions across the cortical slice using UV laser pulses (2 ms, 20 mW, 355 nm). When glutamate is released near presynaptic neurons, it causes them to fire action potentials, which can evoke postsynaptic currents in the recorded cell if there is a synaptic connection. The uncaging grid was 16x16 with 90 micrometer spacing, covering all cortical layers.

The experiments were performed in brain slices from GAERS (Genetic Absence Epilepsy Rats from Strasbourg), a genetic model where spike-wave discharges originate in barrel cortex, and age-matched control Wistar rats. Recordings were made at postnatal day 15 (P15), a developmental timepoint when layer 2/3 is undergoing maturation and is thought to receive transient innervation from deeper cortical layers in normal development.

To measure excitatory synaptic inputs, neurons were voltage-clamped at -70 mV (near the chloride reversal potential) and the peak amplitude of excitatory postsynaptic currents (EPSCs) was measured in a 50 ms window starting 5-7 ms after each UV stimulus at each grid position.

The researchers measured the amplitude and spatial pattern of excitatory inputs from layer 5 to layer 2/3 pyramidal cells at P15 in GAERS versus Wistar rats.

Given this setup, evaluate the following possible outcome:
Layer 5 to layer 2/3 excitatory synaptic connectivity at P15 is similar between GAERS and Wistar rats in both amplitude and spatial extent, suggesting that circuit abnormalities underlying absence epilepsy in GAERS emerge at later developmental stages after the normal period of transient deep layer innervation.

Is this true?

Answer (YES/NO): NO